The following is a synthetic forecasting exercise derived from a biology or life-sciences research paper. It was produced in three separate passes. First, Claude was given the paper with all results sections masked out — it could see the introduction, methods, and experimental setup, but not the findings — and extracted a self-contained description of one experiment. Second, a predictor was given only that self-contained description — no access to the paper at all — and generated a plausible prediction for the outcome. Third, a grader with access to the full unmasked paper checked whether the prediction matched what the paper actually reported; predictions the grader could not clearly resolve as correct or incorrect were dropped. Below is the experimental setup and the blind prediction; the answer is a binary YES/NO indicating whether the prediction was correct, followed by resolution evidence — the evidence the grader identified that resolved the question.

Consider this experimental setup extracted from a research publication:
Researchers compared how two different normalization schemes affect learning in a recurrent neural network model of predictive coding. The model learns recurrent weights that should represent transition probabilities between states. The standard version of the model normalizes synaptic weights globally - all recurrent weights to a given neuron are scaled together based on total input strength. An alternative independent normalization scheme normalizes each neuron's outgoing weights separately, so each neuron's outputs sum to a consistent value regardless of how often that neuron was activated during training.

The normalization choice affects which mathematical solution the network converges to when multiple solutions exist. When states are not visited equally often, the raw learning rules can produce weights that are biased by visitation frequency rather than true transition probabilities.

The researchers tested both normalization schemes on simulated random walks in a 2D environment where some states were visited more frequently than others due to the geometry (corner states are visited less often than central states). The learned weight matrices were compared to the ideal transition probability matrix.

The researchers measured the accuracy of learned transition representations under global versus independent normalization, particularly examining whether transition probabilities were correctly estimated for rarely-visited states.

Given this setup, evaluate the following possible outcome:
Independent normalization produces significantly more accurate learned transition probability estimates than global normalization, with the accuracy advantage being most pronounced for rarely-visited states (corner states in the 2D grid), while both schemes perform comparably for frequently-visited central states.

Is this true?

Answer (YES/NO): NO